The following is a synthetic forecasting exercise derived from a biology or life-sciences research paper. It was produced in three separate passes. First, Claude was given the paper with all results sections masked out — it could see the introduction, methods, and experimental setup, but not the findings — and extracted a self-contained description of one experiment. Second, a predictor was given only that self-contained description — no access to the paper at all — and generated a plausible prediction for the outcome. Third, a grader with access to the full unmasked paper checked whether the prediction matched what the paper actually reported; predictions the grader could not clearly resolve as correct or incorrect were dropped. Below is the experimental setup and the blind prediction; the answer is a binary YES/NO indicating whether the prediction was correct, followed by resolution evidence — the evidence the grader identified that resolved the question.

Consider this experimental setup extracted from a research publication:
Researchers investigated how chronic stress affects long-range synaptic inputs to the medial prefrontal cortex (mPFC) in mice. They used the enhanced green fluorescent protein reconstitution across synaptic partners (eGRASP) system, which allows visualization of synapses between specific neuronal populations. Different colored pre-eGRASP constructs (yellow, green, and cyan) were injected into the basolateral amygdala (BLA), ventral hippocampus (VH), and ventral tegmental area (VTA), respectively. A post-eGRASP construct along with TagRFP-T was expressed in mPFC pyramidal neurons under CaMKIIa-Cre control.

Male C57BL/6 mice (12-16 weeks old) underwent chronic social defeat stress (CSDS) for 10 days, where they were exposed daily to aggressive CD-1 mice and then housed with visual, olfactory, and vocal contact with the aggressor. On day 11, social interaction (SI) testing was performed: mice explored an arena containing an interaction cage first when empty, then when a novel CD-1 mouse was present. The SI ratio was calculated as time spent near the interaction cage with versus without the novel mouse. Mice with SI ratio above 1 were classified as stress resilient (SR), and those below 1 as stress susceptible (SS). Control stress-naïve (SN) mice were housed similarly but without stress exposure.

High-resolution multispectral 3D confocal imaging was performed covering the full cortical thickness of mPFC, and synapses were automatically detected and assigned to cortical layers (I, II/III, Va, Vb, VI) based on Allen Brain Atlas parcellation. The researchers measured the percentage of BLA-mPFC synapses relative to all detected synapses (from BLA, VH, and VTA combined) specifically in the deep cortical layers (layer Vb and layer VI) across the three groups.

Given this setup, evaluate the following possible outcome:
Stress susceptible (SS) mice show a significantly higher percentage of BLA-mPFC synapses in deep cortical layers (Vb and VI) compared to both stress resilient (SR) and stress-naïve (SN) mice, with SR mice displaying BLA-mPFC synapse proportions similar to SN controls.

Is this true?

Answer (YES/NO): YES